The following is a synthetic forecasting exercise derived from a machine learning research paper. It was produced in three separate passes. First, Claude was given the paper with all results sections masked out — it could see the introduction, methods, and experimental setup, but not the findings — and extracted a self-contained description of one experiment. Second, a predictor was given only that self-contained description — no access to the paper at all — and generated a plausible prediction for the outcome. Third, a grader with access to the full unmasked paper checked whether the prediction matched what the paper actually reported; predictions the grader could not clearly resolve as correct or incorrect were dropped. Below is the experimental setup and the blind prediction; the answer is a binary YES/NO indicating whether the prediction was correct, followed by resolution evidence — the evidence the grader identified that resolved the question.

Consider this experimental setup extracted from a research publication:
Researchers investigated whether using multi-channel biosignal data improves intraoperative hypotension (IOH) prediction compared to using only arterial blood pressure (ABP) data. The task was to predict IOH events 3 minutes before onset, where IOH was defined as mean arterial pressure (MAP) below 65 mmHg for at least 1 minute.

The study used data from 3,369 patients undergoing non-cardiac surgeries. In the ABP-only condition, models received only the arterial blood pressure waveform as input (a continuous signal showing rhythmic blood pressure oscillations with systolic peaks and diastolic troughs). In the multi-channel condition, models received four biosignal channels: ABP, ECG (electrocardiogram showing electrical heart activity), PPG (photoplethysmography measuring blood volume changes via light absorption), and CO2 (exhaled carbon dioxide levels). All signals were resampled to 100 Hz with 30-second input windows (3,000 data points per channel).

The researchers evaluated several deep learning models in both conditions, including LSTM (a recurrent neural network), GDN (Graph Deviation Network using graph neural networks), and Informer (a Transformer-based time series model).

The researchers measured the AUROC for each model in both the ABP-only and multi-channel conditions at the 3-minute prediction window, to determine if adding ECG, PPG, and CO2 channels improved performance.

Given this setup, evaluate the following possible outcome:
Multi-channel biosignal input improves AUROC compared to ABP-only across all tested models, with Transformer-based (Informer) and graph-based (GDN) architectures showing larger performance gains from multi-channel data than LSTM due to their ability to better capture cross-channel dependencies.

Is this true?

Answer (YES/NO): NO